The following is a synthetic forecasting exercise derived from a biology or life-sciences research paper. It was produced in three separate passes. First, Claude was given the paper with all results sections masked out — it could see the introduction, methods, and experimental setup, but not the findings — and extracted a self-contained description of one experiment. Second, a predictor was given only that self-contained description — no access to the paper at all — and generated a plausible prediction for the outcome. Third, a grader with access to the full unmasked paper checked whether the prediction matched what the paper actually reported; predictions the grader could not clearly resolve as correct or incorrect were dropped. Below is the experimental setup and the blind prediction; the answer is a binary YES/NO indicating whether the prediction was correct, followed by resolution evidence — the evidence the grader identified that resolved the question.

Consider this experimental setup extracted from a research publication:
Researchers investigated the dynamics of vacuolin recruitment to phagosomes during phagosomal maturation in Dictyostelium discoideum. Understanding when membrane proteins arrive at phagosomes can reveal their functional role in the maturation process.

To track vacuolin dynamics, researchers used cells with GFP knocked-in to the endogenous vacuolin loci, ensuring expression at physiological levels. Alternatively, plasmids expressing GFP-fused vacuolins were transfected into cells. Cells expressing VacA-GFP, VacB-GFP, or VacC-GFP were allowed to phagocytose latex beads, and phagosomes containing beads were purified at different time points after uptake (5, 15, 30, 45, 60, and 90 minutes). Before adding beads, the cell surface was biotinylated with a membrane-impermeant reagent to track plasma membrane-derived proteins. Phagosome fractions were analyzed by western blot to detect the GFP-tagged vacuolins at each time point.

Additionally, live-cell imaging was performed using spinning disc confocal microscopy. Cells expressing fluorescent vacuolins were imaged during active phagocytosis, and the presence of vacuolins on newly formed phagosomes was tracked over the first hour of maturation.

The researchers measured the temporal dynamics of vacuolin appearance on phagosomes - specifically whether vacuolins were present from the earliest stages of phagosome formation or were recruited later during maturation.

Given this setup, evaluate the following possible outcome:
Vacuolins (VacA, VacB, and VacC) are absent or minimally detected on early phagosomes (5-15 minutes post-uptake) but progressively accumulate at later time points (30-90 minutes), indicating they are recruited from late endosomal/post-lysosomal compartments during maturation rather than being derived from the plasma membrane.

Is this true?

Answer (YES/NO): NO